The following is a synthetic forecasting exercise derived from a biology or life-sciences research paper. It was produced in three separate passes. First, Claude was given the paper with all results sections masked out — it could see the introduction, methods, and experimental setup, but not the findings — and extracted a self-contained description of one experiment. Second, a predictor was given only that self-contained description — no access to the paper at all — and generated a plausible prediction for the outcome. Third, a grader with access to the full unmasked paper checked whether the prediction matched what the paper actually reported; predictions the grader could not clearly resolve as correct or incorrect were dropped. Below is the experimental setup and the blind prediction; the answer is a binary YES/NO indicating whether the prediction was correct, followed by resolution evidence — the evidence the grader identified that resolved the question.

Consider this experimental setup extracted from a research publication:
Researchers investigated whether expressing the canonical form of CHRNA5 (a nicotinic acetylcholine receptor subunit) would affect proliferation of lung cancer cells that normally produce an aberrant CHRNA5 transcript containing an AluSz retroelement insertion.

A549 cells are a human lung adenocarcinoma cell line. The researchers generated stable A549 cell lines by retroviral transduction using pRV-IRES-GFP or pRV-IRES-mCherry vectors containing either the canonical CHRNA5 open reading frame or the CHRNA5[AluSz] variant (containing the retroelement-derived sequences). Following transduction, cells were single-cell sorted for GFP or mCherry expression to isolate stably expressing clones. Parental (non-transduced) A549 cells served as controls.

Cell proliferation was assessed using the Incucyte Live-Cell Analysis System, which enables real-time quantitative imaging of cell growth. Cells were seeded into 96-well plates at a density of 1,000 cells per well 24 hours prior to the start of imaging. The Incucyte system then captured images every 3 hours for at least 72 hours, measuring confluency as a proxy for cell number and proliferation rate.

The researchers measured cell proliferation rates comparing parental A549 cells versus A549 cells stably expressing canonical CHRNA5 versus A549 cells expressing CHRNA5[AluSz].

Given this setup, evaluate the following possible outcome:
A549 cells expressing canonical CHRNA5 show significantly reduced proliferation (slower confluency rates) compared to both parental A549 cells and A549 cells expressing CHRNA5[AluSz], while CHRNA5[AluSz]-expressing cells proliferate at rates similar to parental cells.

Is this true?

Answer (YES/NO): NO